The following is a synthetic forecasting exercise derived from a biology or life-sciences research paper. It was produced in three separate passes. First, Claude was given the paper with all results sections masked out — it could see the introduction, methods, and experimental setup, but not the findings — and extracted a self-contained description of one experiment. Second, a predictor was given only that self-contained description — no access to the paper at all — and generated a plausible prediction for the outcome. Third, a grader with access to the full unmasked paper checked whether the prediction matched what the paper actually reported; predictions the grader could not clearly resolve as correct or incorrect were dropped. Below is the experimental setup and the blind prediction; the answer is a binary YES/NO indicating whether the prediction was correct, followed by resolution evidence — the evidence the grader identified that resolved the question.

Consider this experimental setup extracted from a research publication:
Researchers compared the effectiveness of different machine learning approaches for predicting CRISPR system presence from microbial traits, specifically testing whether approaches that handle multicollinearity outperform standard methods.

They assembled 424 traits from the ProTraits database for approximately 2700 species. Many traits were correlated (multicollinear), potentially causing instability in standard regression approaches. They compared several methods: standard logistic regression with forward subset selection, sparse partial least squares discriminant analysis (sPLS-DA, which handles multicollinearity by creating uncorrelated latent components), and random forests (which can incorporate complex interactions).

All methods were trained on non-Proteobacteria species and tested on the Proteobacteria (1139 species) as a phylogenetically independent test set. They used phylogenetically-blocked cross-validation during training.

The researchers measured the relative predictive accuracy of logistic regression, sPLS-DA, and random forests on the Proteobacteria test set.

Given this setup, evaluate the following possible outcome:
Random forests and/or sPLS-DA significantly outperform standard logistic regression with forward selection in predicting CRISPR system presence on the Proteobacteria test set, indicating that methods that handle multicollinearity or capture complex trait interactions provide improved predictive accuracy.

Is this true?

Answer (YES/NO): YES